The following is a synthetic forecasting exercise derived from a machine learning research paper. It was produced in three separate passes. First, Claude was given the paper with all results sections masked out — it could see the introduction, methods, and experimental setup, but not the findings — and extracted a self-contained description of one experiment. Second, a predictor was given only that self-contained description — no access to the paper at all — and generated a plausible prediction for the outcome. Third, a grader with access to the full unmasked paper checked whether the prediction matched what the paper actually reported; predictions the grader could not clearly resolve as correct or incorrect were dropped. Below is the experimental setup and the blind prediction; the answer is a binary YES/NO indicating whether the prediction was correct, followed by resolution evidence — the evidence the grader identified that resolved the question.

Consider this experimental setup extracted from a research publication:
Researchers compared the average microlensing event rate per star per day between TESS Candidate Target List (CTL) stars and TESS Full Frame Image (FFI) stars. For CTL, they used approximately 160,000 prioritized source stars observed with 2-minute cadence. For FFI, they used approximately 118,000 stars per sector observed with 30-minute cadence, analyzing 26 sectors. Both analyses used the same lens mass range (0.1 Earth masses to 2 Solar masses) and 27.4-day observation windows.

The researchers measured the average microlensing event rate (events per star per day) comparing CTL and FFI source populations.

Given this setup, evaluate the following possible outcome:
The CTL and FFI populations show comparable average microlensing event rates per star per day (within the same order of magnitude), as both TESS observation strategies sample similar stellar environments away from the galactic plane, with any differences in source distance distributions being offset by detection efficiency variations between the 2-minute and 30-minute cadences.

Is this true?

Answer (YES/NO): NO